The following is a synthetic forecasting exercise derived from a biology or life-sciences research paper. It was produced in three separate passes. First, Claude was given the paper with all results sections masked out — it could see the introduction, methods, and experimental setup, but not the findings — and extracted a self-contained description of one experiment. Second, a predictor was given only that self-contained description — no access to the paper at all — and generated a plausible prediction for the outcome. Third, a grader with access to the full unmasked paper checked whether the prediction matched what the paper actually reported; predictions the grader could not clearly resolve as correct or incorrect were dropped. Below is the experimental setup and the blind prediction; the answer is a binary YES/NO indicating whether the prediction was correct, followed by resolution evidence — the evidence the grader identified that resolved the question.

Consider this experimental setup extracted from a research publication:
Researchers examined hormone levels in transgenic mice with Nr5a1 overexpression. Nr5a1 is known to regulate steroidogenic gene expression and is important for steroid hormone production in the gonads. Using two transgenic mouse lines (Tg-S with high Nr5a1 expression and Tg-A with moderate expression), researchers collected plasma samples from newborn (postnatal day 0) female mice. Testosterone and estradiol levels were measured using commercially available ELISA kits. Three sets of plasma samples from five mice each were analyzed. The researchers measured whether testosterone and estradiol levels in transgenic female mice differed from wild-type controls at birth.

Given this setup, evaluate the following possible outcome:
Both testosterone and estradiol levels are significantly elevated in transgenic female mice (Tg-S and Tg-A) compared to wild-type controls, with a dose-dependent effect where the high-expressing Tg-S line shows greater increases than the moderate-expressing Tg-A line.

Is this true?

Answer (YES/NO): NO